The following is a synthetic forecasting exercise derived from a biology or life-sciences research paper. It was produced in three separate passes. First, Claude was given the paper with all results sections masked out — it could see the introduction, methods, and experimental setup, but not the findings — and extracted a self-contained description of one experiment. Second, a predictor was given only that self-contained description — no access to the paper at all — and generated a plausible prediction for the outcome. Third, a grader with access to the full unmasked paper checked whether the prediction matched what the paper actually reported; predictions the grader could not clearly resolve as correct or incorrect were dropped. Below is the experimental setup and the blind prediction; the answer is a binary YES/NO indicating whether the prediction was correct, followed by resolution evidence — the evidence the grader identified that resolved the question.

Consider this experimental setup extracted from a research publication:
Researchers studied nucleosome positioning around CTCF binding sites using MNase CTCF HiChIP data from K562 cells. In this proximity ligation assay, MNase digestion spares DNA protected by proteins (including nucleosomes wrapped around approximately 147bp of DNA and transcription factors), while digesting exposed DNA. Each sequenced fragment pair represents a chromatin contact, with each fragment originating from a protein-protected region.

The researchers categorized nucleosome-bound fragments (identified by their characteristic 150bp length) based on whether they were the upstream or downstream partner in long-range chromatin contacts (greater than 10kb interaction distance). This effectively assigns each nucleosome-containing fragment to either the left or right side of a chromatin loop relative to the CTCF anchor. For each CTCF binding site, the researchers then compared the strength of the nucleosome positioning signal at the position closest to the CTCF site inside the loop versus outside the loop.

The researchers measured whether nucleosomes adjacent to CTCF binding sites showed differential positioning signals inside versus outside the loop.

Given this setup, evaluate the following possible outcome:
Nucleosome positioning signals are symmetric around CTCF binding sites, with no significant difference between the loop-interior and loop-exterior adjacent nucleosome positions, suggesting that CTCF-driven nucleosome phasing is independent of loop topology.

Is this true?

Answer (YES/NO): NO